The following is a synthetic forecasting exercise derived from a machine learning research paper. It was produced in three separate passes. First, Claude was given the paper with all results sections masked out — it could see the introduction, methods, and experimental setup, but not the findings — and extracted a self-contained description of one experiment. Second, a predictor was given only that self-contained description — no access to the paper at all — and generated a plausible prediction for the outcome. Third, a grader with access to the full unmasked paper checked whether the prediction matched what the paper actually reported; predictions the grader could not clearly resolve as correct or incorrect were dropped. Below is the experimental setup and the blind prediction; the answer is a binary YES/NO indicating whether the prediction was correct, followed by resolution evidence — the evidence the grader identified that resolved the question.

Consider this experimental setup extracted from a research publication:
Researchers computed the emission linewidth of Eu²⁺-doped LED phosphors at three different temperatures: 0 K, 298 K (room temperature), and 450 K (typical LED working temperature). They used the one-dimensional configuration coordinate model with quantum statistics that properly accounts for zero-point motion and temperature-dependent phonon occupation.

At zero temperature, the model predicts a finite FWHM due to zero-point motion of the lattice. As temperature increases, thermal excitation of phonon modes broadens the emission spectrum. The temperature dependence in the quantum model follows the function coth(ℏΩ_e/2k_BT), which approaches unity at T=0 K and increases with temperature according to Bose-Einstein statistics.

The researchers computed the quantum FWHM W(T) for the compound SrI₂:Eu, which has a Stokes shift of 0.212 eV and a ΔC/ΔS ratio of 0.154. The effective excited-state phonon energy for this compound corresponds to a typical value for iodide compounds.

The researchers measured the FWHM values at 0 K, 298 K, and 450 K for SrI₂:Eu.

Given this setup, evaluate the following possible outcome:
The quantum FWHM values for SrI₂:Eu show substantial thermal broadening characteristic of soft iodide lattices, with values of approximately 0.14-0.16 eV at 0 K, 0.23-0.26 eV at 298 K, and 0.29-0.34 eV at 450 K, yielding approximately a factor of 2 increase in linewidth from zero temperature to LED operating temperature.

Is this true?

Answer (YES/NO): NO